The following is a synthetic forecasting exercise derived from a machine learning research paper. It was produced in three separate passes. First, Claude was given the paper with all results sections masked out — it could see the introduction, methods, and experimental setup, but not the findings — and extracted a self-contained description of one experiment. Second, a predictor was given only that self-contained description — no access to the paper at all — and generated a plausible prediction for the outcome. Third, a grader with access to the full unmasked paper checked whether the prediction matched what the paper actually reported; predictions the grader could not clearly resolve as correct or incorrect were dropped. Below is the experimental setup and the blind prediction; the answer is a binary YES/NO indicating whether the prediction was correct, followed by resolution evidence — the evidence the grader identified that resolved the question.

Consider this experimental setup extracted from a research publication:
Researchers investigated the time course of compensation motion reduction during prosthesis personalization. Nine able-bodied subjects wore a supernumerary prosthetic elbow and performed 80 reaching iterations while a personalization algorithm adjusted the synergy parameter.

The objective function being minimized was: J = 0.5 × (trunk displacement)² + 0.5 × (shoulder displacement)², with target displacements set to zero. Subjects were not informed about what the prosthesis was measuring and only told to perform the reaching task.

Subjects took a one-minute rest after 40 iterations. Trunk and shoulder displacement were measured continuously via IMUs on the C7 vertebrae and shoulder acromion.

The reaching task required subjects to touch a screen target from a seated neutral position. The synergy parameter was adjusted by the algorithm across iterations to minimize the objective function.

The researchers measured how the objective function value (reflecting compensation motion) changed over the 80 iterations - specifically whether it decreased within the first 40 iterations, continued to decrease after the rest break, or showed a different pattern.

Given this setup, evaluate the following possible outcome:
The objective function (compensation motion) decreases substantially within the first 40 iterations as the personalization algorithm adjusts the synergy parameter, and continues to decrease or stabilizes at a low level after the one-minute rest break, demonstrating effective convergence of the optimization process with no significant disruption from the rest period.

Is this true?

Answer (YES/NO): NO